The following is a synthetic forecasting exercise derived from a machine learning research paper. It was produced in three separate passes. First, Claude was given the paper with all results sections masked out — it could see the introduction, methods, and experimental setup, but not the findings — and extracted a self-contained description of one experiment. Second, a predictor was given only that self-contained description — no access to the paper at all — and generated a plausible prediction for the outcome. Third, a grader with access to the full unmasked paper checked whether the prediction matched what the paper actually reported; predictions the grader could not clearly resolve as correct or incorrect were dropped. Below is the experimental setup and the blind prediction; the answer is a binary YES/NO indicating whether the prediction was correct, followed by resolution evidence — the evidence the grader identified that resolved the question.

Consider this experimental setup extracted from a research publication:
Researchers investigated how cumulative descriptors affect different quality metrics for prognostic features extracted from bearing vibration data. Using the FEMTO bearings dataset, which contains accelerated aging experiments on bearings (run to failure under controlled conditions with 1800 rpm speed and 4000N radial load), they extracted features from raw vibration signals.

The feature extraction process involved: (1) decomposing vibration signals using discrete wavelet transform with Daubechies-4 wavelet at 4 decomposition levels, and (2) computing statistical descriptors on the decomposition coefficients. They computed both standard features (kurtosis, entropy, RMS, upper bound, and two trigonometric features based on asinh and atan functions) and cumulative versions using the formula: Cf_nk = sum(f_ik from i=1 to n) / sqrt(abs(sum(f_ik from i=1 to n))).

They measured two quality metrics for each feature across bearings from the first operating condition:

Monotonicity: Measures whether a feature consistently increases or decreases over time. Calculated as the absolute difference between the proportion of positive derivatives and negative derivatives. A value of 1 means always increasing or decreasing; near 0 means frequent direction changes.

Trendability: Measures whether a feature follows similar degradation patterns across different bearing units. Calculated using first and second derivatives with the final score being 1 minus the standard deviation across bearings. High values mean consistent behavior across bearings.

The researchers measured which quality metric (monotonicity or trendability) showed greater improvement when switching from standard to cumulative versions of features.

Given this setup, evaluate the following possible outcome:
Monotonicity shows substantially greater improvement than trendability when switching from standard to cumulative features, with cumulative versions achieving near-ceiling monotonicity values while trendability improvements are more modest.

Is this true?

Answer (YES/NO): YES